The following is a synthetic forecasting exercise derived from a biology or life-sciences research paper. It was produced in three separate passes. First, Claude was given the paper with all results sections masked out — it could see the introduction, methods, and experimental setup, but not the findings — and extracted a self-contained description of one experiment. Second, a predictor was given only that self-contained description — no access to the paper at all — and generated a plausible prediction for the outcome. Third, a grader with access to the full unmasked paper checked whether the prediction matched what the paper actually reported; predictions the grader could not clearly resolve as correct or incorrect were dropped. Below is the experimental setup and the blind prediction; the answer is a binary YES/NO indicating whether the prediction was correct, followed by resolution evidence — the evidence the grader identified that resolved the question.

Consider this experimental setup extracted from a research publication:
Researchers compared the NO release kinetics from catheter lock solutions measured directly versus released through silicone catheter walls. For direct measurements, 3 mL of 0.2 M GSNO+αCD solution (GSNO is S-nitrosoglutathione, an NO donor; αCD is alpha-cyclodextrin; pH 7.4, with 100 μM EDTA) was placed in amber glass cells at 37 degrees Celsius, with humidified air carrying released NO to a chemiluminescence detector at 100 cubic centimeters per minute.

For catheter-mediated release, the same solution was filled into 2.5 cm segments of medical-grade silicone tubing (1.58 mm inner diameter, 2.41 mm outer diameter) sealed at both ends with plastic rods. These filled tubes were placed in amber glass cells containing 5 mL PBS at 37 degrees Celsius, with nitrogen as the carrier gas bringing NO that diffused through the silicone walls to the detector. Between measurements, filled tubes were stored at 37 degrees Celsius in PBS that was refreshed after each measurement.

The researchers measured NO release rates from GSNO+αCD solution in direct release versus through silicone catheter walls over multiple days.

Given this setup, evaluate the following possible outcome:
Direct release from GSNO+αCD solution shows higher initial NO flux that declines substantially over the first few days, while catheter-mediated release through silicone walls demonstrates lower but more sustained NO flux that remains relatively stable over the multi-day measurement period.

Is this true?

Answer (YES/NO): NO